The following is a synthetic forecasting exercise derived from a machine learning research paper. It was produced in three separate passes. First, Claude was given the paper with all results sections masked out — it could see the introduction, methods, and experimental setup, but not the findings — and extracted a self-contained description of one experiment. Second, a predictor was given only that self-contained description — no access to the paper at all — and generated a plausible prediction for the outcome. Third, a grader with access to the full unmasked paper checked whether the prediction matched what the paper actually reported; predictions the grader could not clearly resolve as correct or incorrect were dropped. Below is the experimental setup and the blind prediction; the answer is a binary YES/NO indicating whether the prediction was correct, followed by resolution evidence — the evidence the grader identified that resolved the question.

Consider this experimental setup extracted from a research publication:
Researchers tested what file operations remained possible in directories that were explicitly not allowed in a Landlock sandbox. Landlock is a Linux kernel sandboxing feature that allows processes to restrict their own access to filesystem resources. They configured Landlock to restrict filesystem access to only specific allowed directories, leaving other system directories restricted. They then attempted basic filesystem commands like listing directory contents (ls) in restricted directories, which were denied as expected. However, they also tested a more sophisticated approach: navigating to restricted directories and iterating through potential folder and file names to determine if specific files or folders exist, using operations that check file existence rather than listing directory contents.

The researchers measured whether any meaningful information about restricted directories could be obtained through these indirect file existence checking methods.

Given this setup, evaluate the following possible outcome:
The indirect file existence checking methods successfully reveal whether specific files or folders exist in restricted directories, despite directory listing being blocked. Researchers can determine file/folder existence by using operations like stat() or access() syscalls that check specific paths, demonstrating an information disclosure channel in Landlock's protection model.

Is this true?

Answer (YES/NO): YES